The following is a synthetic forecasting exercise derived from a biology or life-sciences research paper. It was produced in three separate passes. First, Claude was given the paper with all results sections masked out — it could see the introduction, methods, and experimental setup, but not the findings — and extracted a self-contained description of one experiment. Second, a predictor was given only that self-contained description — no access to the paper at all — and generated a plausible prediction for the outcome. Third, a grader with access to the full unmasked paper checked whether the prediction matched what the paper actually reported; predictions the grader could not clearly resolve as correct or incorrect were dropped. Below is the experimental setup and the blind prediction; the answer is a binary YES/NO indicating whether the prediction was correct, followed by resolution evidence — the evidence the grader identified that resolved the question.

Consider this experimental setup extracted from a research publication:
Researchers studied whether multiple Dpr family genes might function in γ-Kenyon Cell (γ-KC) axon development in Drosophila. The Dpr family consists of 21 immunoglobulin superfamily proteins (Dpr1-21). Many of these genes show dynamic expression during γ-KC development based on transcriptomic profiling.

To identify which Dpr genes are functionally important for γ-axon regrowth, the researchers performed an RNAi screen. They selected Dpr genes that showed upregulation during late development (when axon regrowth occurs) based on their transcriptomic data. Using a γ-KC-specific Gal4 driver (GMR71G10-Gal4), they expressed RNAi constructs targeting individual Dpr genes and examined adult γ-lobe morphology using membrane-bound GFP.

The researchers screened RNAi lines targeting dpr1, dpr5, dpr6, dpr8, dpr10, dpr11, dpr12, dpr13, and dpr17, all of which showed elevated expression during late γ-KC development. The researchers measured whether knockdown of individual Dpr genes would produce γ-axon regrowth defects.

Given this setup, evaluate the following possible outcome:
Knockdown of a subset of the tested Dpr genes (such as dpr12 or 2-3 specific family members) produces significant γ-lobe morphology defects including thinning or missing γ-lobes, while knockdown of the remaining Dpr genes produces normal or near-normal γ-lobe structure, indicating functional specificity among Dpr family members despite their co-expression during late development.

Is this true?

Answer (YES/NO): NO